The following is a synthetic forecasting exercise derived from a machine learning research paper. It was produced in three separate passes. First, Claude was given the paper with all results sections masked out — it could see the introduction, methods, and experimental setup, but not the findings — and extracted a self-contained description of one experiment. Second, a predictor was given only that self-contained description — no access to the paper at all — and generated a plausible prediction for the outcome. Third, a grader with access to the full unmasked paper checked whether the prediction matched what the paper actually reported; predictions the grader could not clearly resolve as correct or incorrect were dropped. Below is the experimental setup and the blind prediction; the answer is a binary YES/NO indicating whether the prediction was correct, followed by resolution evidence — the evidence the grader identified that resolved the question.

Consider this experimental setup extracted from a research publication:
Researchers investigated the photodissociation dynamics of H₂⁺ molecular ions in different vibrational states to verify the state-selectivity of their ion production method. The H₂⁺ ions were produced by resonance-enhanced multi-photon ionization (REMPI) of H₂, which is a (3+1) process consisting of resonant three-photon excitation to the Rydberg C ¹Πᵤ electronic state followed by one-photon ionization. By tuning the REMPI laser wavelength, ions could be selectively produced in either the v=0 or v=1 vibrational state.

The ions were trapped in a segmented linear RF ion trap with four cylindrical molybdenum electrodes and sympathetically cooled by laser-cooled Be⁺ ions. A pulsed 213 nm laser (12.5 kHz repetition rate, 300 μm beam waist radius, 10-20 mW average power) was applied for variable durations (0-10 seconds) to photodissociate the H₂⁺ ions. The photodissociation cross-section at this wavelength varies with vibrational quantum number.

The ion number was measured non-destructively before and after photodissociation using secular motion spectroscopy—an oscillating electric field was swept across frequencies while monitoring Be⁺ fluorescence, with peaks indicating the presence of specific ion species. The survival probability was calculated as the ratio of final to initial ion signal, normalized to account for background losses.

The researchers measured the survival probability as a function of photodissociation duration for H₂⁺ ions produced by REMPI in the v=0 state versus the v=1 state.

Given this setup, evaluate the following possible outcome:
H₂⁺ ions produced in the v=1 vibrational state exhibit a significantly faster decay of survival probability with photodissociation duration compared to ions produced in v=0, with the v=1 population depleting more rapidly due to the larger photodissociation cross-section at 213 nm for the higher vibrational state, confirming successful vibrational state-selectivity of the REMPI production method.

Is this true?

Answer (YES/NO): YES